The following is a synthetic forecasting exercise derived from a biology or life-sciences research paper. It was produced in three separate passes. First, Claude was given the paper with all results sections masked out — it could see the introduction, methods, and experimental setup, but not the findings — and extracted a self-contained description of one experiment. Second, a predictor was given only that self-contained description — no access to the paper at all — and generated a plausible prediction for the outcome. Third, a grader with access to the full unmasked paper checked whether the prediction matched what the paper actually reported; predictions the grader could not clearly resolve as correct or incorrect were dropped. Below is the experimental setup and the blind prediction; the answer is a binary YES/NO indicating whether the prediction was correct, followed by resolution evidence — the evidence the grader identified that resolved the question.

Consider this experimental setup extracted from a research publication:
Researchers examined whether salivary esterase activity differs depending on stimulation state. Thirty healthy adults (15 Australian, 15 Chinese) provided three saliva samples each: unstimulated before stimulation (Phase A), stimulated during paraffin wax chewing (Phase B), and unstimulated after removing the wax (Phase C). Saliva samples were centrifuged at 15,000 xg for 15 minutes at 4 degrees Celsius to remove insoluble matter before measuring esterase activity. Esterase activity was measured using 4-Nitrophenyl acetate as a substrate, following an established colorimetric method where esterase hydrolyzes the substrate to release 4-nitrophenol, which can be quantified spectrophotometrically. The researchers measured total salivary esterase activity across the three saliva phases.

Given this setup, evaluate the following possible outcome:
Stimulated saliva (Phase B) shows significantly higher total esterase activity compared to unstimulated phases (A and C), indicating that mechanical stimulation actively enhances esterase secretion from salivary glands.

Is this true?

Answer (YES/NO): YES